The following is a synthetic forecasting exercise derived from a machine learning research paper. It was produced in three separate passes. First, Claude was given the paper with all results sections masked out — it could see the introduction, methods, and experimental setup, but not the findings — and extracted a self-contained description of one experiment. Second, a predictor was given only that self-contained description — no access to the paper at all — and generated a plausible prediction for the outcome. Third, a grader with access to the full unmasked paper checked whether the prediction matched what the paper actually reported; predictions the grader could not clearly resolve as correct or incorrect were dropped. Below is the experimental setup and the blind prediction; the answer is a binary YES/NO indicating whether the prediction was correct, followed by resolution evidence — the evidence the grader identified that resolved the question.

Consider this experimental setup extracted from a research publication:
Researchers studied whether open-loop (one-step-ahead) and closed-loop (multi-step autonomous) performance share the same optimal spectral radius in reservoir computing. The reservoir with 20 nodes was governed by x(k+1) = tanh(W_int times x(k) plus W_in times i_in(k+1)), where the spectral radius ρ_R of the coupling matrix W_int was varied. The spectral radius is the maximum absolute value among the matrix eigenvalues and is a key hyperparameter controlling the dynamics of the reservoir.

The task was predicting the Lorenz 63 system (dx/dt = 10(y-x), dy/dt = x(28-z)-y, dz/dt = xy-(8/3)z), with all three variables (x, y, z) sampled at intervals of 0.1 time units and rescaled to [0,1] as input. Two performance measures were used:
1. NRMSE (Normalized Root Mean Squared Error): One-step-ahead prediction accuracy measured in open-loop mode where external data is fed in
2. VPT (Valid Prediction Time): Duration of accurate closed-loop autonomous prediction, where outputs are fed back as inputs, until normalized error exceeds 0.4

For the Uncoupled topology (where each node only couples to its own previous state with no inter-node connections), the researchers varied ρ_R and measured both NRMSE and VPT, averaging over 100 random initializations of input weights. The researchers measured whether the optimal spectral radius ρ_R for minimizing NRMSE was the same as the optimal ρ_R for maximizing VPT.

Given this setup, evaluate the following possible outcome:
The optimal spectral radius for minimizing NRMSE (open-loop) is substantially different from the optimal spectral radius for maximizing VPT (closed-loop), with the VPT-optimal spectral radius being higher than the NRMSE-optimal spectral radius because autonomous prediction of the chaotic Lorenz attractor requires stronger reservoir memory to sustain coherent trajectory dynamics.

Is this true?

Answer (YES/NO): NO